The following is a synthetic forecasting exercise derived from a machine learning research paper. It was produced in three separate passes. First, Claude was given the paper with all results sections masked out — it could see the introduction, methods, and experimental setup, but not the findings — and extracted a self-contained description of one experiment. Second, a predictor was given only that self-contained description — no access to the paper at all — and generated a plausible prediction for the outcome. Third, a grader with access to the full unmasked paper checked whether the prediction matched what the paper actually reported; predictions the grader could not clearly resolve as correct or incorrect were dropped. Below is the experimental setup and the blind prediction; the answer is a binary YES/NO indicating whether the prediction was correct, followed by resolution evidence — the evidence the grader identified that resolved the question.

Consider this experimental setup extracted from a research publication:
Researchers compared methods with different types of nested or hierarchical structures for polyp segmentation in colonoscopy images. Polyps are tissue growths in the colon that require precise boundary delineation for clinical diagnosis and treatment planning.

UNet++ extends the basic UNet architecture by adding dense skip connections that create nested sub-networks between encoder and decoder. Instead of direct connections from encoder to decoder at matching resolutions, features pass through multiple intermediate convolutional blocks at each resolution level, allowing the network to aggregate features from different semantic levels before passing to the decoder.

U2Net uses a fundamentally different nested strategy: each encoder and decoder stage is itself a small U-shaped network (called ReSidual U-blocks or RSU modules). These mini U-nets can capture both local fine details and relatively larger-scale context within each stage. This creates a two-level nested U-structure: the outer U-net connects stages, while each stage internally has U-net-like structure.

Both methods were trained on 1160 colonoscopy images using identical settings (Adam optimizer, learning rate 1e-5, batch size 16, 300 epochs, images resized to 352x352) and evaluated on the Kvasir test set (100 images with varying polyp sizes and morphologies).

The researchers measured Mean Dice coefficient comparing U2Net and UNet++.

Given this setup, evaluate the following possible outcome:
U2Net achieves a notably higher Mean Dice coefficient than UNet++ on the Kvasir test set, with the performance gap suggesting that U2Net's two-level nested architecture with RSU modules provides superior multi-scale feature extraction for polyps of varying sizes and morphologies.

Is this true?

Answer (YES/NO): YES